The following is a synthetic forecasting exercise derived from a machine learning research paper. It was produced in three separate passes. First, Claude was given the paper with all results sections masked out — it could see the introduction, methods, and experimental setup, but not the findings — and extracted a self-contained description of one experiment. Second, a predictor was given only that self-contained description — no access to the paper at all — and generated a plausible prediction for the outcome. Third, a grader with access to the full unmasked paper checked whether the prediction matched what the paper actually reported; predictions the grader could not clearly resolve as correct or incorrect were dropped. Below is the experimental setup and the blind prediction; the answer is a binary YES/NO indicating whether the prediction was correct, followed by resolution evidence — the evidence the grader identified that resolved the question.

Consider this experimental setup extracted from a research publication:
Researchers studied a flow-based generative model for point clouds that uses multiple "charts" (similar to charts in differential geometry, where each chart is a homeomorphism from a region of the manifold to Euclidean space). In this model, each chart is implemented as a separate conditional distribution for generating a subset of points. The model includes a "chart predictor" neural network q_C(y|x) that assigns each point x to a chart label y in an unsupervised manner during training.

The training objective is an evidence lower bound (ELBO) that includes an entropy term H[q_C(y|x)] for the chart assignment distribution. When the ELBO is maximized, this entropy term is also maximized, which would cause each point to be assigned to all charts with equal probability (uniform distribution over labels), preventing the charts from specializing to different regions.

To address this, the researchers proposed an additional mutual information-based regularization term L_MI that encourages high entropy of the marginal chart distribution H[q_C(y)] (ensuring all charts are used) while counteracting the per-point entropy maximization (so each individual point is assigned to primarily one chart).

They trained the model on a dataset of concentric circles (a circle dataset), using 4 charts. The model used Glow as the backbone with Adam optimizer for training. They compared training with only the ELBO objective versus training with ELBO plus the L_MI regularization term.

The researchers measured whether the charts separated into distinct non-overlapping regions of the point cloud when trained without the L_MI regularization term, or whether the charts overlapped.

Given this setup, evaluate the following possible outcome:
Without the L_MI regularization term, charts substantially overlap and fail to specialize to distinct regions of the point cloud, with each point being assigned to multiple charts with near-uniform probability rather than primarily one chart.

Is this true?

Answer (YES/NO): YES